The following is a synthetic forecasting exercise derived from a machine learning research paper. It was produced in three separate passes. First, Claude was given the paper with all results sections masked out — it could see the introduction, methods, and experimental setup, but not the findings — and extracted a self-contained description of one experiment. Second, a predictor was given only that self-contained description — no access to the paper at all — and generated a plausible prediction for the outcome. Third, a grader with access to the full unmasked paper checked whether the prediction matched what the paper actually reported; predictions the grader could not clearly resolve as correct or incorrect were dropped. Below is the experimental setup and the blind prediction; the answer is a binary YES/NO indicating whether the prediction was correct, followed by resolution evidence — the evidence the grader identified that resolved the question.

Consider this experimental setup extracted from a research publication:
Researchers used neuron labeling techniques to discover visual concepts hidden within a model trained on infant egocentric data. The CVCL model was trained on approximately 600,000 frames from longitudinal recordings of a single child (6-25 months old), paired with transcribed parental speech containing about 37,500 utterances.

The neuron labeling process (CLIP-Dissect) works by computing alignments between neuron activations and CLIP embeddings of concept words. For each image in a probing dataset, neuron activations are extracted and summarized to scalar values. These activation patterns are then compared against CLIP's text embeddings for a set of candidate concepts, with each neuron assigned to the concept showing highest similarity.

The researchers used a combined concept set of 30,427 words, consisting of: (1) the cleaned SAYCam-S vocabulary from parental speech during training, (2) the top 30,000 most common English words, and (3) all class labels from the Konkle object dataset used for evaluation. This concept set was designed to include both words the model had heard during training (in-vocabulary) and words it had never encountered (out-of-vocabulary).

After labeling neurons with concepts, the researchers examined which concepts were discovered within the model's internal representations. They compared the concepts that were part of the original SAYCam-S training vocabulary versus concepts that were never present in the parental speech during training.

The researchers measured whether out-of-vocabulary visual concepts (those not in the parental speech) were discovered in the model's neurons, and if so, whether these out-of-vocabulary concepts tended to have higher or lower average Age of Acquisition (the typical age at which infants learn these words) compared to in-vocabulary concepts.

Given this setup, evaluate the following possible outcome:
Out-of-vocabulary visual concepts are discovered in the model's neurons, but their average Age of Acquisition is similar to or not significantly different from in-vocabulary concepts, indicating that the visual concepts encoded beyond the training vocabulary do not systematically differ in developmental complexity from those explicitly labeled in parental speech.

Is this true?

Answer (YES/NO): NO